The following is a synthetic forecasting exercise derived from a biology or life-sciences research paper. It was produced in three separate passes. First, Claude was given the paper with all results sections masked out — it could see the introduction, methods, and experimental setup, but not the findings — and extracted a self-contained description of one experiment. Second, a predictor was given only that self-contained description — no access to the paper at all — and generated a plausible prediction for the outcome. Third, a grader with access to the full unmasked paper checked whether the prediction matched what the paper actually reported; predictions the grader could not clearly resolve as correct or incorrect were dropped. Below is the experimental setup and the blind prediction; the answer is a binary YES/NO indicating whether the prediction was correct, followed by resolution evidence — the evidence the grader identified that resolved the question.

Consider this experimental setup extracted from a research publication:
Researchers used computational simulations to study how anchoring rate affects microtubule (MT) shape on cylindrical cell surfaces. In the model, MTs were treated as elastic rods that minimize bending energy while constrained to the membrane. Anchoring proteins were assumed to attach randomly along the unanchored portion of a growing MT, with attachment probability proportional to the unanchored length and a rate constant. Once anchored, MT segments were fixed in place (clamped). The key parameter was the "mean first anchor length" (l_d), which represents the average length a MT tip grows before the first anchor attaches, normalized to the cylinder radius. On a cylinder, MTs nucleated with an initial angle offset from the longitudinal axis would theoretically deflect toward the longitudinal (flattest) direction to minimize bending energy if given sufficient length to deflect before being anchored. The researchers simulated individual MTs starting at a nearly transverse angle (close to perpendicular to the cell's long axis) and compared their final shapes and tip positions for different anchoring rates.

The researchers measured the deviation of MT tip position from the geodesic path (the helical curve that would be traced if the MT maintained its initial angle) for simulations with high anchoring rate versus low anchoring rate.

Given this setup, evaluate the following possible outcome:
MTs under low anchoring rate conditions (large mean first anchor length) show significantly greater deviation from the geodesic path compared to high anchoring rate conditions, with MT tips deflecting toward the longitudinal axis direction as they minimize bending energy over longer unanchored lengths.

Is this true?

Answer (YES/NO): YES